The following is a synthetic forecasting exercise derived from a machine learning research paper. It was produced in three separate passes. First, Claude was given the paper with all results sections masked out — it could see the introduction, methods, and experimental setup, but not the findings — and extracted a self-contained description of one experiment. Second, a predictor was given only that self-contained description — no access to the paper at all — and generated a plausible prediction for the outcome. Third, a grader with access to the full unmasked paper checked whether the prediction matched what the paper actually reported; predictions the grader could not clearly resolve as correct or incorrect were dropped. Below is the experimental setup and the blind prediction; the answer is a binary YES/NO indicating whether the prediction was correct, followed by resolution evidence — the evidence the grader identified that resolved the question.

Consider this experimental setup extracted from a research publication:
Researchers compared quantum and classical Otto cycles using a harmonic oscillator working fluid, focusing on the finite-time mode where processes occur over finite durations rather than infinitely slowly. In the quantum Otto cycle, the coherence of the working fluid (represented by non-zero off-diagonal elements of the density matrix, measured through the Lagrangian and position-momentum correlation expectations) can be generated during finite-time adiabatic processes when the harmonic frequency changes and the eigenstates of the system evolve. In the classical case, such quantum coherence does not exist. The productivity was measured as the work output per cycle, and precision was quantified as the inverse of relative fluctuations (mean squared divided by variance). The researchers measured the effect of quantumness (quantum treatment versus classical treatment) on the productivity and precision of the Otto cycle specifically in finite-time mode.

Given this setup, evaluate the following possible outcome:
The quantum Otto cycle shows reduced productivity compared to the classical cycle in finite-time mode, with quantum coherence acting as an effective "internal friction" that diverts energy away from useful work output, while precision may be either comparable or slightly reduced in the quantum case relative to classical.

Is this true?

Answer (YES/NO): NO